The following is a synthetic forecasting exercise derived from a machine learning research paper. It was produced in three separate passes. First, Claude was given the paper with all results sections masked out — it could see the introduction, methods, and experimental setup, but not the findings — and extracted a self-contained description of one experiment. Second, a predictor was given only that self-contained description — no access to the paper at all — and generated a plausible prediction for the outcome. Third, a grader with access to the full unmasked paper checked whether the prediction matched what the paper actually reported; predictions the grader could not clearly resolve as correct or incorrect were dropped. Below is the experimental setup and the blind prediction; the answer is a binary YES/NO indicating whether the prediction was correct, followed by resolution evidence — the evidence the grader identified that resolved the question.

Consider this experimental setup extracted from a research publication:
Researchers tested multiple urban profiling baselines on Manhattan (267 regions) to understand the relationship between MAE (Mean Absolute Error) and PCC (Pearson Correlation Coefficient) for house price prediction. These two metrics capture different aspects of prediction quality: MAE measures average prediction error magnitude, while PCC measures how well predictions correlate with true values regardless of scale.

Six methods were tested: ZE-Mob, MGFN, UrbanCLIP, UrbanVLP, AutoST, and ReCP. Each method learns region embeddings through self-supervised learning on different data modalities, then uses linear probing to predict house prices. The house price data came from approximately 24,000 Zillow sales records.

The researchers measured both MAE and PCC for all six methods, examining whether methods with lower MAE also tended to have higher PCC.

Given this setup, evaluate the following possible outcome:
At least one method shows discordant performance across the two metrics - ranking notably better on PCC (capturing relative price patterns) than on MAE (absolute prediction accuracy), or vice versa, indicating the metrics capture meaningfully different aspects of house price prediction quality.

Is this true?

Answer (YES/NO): YES